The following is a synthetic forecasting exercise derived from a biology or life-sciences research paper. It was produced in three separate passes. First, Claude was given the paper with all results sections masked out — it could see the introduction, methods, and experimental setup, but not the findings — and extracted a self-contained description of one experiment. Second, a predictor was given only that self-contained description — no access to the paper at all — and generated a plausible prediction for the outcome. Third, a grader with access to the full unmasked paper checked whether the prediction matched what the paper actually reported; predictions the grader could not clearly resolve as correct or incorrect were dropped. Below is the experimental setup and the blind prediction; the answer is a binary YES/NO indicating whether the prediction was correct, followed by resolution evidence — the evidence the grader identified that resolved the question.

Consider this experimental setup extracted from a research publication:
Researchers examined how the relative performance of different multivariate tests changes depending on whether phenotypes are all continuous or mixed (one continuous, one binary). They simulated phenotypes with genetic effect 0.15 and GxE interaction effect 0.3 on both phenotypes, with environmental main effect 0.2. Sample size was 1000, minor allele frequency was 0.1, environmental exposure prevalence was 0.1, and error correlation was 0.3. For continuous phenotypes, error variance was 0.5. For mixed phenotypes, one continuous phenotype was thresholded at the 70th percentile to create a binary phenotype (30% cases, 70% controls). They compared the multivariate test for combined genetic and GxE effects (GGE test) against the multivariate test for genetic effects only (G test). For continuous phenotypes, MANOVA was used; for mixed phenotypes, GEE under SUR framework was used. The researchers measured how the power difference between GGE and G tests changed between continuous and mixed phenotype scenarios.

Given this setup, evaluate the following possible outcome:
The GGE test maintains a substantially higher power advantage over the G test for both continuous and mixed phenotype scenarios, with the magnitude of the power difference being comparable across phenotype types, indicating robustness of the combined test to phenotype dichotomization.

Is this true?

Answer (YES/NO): NO